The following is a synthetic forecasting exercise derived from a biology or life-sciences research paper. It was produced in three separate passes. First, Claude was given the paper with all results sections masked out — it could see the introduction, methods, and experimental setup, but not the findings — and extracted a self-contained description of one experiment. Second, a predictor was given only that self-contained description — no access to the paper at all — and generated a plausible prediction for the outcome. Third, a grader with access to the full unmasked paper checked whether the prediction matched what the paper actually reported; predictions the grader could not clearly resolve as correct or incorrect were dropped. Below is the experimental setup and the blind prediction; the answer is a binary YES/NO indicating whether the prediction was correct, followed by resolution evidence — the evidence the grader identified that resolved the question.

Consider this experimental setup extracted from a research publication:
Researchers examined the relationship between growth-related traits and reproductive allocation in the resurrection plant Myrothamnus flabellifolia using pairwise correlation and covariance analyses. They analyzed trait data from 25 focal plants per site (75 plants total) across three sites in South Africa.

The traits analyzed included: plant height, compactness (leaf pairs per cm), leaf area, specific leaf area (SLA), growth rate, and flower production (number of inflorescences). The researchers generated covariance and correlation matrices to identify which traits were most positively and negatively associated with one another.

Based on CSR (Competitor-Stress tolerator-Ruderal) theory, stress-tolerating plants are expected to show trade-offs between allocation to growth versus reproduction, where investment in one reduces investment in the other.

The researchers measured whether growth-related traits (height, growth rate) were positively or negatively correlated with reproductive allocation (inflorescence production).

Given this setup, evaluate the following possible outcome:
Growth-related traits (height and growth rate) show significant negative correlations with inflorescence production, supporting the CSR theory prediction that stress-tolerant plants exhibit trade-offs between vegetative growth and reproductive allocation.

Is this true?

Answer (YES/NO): NO